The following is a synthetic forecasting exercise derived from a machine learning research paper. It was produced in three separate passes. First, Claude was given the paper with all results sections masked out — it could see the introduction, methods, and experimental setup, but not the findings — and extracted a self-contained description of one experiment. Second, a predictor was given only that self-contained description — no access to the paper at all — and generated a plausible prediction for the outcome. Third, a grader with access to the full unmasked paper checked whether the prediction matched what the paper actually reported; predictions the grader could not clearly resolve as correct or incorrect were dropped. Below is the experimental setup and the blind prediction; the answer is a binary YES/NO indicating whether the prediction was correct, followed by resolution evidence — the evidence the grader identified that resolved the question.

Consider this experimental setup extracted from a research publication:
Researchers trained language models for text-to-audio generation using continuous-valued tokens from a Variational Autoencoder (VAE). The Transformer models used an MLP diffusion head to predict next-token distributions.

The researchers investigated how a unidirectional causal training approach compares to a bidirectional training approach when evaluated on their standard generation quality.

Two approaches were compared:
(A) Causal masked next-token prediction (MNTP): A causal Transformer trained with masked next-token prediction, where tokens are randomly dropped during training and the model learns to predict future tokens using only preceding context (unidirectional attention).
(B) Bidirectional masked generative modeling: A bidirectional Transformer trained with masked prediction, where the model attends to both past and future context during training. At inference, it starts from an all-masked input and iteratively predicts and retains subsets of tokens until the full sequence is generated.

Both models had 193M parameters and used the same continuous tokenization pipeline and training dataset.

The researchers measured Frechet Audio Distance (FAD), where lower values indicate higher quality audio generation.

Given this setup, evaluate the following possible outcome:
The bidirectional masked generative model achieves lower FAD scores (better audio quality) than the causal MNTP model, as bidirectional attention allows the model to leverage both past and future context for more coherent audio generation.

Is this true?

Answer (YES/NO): YES